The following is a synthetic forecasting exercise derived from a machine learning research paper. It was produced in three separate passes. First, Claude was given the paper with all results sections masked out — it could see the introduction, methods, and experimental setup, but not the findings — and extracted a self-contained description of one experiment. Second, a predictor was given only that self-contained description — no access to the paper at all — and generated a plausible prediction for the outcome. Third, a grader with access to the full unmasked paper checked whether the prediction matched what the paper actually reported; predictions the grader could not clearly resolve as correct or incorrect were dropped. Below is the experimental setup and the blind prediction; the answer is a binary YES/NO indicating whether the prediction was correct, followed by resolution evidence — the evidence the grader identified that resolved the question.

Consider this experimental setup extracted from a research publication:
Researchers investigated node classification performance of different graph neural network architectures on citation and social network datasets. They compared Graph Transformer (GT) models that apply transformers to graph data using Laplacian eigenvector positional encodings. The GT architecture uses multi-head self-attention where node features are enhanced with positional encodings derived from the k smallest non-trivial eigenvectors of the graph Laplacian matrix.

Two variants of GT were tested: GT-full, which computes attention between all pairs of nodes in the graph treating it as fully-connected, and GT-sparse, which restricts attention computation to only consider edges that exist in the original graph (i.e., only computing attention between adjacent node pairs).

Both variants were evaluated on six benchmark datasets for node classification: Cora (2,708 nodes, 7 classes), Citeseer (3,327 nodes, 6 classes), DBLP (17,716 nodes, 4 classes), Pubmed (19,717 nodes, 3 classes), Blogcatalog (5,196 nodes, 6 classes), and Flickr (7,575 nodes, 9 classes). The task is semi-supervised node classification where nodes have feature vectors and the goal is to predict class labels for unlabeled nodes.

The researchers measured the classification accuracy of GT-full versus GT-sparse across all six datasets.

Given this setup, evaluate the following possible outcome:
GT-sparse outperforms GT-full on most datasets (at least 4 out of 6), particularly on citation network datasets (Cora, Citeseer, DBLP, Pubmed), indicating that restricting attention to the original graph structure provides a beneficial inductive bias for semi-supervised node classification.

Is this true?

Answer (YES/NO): YES